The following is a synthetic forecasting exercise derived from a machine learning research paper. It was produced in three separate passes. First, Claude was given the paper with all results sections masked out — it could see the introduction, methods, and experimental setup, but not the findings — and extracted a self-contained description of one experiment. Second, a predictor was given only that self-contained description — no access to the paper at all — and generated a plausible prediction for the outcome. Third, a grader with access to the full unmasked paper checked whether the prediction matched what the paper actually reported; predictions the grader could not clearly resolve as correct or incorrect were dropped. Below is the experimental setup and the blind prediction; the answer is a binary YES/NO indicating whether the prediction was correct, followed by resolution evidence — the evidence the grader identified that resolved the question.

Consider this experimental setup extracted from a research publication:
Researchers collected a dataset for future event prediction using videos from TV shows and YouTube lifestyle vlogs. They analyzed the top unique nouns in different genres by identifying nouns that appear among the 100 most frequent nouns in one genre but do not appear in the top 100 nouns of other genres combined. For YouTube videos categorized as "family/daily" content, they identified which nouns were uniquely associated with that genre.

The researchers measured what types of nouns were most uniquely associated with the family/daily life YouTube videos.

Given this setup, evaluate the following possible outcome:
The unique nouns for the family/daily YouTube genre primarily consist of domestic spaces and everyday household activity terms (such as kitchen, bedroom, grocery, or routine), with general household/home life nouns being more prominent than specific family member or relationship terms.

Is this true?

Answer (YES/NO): NO